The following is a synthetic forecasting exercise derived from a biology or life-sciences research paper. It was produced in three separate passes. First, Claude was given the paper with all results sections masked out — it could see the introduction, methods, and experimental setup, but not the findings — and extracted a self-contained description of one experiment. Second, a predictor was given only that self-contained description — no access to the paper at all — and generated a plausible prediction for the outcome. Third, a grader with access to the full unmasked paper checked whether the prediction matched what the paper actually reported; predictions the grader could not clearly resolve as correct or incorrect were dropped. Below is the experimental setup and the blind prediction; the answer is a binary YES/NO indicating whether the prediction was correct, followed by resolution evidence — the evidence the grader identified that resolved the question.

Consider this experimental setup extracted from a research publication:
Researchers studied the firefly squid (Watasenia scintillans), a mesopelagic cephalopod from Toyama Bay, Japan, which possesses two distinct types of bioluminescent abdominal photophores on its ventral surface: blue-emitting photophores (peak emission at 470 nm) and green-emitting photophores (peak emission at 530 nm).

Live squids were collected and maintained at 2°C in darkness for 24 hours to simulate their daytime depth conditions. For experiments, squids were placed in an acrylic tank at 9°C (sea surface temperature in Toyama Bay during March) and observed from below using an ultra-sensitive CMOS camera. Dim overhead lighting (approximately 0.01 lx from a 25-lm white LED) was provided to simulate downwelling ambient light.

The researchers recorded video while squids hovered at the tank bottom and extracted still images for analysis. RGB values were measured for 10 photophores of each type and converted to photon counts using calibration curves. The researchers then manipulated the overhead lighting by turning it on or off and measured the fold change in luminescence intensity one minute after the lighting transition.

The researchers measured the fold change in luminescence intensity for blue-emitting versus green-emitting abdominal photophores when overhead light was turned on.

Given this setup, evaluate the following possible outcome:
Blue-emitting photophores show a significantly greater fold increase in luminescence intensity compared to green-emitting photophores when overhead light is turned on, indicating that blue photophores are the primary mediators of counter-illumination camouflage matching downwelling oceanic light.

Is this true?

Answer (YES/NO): YES